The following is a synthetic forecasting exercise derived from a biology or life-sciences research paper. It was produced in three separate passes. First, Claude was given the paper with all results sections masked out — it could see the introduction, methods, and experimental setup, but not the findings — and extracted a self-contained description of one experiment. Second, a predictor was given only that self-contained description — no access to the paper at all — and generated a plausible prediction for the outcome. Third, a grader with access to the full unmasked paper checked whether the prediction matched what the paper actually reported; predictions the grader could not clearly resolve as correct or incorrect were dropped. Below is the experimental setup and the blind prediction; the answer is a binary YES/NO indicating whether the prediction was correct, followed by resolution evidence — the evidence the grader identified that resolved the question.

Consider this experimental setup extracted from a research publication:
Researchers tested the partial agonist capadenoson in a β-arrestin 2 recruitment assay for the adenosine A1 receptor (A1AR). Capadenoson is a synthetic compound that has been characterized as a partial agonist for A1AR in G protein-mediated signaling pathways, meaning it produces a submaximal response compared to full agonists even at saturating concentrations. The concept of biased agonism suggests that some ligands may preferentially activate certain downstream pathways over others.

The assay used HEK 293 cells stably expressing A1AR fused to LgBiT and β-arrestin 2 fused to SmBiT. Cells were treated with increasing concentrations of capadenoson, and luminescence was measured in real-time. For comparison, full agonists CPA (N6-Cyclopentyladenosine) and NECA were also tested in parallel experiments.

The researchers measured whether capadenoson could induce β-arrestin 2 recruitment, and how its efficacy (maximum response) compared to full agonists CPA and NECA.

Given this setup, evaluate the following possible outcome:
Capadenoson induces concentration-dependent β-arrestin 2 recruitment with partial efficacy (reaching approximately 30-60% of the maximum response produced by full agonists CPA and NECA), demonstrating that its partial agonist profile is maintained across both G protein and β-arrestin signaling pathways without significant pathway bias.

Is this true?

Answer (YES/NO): NO